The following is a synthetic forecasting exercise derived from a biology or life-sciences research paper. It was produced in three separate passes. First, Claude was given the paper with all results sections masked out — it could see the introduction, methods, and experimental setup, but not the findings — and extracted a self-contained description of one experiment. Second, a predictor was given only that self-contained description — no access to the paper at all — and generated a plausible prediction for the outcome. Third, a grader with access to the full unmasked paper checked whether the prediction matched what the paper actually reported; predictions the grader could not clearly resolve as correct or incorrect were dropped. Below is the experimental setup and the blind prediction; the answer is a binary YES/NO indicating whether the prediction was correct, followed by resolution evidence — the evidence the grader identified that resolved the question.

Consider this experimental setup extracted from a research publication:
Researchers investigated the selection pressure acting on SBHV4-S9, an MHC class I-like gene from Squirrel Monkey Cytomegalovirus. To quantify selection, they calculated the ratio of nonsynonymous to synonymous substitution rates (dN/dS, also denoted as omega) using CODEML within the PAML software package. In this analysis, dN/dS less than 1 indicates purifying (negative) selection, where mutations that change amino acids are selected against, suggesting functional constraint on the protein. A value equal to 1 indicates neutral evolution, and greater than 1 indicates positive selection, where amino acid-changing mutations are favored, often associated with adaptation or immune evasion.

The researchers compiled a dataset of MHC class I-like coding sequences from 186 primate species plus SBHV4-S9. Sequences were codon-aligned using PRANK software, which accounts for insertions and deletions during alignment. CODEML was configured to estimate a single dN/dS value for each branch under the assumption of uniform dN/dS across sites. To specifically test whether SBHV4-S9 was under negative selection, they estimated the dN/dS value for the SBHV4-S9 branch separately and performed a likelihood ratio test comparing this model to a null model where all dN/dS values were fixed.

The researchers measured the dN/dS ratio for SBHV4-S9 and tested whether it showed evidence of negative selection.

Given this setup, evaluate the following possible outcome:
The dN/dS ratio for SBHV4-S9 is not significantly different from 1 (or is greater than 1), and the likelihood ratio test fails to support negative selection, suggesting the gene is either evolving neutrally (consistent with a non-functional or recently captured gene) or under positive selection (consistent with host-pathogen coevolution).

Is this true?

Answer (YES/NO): NO